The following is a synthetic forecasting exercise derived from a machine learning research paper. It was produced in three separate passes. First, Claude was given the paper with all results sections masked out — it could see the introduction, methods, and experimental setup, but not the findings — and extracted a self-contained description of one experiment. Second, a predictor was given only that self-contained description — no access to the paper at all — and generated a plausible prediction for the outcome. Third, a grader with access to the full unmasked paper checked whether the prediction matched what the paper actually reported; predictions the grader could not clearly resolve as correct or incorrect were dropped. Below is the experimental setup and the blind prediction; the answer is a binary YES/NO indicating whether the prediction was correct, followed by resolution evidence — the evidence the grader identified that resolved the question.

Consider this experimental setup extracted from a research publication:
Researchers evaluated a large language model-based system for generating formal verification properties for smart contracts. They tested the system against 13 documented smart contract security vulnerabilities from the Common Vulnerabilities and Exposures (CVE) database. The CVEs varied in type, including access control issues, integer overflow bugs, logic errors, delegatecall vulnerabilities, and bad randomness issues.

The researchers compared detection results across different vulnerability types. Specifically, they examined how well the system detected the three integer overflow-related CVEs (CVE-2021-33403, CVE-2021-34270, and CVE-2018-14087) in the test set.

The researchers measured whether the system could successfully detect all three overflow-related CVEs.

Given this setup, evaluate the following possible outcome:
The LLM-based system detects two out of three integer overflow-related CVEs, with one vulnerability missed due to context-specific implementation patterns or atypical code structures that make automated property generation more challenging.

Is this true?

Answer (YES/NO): NO